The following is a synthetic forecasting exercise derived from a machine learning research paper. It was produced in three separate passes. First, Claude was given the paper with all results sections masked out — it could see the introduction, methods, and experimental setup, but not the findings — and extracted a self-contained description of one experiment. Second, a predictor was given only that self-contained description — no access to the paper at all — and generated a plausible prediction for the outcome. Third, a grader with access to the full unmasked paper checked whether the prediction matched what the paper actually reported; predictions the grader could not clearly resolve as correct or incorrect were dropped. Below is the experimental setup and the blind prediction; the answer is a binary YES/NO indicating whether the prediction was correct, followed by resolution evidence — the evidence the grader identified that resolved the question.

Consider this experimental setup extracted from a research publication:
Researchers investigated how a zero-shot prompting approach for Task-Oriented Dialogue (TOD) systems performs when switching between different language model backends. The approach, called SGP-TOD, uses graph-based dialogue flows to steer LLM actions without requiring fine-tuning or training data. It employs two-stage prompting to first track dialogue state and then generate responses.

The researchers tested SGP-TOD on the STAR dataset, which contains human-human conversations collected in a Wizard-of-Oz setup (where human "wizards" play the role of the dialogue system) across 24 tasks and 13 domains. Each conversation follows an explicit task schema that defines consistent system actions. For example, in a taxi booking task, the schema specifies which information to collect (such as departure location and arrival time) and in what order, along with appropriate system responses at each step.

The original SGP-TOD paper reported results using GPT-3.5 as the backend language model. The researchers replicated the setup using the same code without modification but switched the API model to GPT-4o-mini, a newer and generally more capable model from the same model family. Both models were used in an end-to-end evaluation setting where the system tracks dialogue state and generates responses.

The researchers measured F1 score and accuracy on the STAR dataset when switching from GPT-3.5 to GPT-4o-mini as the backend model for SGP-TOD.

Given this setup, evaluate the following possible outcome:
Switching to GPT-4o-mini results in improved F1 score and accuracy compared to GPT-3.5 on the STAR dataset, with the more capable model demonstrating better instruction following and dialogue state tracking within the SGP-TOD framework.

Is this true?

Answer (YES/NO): NO